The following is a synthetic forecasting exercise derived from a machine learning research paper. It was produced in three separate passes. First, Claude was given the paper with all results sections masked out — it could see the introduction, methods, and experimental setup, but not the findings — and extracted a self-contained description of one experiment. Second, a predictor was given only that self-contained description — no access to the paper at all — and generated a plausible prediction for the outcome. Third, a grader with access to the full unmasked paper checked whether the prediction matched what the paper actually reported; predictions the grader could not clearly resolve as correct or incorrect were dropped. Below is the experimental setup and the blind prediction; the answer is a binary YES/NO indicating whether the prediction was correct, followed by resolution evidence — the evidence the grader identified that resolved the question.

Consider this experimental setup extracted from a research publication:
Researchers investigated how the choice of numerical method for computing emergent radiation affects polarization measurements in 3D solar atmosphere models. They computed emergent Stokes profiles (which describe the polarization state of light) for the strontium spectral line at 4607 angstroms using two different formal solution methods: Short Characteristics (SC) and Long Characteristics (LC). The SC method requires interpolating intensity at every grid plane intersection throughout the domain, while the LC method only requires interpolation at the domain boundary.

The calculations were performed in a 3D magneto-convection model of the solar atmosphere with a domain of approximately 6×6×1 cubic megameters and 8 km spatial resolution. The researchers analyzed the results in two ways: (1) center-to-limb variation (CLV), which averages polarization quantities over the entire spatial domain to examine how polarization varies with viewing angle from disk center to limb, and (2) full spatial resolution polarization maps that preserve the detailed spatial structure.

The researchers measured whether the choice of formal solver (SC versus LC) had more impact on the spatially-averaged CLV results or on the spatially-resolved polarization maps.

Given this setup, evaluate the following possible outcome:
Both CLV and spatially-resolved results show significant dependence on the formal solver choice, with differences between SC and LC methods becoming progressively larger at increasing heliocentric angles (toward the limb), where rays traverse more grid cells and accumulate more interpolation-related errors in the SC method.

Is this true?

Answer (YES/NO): NO